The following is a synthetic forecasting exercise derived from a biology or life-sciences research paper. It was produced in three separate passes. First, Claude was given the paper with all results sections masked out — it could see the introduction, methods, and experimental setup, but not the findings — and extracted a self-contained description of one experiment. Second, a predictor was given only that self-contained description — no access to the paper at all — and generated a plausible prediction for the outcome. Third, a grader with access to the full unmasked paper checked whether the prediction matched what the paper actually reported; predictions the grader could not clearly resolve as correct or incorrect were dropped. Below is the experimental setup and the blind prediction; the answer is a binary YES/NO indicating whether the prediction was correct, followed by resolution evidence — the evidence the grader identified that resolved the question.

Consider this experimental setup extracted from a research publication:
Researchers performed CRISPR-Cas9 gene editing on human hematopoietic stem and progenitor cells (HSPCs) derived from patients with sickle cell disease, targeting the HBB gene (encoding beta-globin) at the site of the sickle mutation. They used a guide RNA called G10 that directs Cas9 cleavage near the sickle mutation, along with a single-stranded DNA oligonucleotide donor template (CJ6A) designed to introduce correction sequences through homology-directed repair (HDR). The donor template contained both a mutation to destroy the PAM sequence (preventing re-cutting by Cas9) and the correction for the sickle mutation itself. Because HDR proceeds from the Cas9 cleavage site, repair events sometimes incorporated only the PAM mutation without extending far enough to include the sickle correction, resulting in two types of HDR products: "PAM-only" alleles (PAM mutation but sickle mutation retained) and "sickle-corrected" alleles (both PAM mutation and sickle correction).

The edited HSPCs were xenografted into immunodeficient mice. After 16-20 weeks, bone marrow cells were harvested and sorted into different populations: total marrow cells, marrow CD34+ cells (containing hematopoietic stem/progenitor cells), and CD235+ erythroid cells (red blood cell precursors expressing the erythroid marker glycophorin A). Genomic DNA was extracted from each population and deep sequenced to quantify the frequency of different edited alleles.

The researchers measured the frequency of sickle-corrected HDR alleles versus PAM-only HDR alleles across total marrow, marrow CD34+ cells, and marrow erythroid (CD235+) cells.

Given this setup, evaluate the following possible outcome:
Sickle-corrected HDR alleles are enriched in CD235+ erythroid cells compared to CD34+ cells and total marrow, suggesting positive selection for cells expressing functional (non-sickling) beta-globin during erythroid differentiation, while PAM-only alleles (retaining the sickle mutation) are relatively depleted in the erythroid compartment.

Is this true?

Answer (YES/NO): NO